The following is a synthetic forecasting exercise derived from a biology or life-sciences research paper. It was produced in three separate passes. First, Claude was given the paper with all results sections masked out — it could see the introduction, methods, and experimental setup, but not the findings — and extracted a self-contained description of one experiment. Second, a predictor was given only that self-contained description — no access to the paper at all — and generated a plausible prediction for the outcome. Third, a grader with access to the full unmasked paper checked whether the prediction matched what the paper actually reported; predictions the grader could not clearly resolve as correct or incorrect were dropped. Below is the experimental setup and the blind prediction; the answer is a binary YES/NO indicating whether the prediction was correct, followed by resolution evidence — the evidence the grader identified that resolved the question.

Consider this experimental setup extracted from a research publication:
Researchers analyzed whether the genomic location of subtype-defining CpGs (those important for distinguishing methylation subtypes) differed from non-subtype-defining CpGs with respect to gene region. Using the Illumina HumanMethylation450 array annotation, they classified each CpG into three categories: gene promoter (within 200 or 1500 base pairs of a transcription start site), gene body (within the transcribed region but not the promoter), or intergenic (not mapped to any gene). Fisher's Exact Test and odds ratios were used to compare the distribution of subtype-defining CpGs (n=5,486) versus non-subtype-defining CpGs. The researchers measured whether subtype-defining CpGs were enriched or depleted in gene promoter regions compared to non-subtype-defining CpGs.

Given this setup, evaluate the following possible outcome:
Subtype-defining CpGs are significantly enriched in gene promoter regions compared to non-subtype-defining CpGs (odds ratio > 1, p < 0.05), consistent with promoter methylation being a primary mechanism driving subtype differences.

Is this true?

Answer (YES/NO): NO